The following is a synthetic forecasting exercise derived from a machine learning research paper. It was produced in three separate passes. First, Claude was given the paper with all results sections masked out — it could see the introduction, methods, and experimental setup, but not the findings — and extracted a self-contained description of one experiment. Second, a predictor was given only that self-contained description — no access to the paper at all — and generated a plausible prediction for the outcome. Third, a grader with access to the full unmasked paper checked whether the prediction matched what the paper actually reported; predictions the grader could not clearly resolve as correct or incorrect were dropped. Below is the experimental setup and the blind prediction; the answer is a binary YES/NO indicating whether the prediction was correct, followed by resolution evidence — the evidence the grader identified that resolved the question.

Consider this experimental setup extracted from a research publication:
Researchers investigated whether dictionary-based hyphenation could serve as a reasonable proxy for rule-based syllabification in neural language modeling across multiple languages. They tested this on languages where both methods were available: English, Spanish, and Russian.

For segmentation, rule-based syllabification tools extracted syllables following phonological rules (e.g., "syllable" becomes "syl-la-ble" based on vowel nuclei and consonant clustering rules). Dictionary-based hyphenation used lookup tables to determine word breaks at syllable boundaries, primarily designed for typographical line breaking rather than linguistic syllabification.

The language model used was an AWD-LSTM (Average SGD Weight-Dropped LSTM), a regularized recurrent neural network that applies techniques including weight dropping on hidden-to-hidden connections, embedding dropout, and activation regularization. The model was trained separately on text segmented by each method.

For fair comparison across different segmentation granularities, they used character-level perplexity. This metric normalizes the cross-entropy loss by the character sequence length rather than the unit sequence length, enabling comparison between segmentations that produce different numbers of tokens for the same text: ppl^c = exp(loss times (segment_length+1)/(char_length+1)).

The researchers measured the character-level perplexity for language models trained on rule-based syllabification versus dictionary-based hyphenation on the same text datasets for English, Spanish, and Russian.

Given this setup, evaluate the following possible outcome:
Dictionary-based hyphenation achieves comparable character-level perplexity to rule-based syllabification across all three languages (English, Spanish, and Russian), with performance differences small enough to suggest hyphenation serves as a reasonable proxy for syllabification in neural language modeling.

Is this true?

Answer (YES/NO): YES